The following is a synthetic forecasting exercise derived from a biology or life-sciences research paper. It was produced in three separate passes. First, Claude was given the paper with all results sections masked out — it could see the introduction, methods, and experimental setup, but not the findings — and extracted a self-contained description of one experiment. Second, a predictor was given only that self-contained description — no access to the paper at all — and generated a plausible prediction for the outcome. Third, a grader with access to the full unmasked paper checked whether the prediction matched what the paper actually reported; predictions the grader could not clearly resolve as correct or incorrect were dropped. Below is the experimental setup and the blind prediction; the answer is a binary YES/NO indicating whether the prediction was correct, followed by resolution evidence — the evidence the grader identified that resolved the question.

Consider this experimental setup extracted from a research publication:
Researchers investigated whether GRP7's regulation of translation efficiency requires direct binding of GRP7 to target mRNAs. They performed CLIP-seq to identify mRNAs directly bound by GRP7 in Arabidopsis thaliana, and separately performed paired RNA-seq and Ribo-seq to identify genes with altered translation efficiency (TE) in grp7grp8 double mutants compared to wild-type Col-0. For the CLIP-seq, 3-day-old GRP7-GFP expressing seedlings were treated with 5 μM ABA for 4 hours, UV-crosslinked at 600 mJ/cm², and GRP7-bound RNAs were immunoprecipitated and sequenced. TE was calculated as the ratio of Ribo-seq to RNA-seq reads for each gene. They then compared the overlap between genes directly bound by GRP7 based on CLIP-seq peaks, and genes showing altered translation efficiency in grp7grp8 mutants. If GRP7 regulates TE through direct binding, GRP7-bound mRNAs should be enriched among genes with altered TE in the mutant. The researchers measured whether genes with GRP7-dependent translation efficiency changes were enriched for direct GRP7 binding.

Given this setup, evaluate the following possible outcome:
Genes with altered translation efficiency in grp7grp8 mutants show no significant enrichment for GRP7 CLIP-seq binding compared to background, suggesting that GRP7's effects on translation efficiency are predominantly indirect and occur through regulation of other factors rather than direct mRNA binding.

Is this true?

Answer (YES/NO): YES